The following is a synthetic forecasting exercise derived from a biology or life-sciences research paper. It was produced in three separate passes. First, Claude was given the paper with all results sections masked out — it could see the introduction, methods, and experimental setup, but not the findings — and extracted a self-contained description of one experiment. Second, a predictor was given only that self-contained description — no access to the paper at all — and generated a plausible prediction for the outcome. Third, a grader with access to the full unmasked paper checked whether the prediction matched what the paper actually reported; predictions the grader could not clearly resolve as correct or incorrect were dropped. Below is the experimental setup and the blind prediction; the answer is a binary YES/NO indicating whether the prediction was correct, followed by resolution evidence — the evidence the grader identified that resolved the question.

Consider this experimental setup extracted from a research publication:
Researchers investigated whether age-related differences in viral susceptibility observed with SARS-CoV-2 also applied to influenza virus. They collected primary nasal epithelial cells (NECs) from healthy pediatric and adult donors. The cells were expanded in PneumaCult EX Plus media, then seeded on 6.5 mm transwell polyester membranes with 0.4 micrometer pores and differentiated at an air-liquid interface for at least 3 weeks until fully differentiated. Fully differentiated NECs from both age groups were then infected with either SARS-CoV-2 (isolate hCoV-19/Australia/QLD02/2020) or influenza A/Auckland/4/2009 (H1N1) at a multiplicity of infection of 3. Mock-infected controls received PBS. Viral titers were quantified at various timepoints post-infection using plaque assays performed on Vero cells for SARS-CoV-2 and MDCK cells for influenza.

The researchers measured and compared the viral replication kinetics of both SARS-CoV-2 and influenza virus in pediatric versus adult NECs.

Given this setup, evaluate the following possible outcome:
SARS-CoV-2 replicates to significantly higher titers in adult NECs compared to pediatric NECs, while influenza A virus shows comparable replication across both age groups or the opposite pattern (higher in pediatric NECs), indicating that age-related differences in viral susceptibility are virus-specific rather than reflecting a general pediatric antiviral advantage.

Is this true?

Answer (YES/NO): YES